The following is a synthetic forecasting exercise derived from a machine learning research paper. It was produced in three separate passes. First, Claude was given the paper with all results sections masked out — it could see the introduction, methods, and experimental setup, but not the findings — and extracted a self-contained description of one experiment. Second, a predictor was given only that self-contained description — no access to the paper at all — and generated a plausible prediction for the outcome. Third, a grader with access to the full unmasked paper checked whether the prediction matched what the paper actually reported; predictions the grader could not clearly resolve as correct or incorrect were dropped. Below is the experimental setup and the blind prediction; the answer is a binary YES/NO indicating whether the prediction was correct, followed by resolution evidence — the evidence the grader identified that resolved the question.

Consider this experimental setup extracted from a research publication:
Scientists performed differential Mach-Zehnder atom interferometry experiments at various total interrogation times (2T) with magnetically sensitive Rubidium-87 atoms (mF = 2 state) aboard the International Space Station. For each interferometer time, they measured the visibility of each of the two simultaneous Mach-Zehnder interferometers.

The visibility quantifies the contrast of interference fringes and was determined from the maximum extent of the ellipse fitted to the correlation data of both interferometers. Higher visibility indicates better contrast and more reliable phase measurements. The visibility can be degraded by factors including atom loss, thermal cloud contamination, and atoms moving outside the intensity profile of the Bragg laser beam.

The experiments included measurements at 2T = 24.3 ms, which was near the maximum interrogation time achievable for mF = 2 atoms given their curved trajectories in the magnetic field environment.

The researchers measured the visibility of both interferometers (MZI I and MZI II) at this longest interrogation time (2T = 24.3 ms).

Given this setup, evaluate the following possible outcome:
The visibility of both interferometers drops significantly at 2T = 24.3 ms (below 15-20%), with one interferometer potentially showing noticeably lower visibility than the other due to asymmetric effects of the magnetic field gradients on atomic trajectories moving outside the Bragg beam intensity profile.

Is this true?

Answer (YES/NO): NO